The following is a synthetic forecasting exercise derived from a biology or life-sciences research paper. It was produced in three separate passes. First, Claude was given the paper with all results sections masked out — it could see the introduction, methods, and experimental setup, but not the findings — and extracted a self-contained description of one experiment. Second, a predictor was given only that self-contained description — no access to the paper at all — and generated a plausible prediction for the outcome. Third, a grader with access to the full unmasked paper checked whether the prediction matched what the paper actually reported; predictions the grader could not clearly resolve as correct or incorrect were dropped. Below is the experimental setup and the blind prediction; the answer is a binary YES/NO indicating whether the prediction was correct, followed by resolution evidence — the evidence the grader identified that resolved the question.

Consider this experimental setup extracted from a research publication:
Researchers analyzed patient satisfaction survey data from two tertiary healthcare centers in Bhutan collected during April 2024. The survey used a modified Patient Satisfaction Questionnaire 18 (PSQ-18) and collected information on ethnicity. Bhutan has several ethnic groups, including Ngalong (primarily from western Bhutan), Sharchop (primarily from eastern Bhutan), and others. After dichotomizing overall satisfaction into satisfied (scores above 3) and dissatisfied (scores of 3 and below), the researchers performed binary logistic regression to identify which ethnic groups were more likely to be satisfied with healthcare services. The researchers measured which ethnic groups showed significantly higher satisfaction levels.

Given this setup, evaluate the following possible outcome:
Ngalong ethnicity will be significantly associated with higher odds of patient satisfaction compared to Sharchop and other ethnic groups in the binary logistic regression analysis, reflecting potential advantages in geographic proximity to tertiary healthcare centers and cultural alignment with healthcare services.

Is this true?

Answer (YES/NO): NO